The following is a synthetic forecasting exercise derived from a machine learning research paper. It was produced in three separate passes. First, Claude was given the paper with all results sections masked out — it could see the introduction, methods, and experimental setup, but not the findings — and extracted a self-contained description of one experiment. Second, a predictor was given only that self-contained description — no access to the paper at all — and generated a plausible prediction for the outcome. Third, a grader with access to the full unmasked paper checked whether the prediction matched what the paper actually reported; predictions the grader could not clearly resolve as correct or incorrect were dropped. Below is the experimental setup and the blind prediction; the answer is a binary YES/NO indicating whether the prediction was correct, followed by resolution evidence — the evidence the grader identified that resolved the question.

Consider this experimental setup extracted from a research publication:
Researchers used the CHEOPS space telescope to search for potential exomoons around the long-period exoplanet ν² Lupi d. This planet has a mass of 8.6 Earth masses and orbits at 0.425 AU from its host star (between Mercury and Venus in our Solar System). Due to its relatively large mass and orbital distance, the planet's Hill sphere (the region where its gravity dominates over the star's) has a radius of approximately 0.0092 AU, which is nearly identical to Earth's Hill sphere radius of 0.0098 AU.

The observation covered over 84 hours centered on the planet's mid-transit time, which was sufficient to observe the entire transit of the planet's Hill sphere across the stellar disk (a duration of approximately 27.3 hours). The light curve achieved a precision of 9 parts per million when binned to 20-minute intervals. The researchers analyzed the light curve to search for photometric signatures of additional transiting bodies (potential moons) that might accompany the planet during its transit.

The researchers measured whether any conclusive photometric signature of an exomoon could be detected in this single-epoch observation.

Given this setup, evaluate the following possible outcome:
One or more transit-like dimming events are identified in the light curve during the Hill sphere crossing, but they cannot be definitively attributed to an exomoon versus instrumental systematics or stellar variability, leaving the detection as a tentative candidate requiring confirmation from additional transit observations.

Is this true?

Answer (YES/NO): NO